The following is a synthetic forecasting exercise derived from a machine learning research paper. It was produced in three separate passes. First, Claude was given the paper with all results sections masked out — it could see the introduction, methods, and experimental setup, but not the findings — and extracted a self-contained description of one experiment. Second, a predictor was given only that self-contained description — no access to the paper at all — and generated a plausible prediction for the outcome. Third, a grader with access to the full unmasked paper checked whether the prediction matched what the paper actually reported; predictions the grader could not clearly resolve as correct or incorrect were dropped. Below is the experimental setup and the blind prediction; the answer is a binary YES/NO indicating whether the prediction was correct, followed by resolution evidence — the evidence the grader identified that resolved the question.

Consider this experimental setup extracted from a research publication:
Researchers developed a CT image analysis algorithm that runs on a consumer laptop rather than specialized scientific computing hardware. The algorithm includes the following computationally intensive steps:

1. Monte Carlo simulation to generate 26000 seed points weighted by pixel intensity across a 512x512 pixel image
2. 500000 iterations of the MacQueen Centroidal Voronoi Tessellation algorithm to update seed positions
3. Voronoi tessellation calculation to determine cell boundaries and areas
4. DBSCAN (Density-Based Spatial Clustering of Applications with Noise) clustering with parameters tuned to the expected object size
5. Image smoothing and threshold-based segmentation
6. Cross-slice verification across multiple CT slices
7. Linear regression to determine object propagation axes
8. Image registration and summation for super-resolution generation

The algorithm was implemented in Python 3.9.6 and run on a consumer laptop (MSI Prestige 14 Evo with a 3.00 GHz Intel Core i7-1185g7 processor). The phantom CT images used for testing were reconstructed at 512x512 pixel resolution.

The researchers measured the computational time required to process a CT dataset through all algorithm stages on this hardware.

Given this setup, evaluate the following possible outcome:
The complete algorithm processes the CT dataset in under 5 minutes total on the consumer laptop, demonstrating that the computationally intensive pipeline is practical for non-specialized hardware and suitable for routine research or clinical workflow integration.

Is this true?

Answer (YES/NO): NO